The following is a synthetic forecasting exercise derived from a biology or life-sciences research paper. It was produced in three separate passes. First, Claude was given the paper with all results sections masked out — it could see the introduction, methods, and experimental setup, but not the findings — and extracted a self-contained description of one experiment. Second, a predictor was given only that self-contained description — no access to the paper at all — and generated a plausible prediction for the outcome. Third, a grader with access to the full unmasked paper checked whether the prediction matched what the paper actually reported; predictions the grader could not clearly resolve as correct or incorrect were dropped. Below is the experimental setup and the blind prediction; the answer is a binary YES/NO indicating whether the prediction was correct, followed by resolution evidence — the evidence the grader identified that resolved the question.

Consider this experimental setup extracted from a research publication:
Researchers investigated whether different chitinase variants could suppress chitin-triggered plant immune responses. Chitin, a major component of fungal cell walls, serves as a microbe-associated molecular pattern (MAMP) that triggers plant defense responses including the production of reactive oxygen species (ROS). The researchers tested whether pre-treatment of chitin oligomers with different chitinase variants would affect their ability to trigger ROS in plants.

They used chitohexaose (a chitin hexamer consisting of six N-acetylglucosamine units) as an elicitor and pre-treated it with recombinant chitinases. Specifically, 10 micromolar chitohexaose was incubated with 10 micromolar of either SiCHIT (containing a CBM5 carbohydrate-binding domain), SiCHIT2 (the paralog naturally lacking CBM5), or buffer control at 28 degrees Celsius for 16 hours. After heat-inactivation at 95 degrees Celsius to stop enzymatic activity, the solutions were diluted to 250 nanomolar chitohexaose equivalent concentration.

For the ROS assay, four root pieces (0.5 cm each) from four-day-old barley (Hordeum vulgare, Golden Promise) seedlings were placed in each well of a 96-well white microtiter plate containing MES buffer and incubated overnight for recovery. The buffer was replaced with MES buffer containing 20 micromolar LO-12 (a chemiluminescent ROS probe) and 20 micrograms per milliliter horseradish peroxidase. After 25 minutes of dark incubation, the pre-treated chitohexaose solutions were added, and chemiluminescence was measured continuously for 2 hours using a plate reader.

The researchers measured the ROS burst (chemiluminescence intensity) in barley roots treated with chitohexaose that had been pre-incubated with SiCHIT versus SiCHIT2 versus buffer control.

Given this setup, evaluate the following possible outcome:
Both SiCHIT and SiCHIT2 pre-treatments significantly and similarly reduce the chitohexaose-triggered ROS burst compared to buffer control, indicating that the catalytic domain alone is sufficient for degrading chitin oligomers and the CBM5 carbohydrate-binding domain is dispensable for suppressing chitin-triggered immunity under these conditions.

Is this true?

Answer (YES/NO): NO